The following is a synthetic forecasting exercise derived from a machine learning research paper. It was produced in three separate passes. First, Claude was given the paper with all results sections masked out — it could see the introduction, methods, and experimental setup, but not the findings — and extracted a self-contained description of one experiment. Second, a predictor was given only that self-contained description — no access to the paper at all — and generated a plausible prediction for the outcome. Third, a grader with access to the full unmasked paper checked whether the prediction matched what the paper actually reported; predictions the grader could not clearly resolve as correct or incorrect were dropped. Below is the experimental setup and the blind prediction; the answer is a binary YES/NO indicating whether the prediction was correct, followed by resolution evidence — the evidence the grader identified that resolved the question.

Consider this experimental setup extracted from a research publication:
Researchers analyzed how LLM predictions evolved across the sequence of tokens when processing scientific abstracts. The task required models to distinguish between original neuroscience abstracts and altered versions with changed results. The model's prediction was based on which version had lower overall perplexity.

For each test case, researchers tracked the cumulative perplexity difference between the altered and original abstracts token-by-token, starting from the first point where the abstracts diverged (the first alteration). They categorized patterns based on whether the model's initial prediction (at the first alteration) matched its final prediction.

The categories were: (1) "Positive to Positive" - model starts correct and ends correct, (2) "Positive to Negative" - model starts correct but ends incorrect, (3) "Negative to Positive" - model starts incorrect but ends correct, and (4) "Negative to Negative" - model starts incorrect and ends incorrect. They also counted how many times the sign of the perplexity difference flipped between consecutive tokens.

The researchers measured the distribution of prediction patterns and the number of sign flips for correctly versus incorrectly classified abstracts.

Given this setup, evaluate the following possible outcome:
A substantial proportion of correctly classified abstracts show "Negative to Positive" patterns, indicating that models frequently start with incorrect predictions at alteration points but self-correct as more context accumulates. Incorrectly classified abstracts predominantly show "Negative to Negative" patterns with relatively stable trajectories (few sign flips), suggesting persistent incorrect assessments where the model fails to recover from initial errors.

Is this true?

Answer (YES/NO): NO